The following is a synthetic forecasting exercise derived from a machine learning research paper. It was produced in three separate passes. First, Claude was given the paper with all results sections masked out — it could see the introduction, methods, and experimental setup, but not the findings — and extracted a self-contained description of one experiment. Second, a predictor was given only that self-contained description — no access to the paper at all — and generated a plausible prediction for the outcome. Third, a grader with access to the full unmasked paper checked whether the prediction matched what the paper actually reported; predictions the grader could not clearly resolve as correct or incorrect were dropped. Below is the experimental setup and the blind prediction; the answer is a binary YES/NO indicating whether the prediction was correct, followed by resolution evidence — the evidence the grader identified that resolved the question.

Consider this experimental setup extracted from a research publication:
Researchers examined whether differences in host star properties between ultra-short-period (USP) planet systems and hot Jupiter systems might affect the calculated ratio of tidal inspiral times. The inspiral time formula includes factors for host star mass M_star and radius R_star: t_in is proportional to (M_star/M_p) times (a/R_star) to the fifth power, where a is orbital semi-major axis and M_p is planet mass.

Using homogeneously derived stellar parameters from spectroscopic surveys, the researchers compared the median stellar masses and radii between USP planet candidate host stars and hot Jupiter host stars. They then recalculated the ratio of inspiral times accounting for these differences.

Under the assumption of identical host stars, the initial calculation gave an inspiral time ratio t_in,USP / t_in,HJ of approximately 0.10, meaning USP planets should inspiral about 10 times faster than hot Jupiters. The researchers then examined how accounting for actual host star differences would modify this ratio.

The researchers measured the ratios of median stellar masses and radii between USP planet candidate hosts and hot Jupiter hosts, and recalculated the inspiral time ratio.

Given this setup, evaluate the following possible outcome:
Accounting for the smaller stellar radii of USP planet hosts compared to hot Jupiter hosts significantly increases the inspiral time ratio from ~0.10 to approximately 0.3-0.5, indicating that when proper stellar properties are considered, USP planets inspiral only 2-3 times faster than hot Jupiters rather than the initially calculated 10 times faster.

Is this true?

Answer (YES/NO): NO